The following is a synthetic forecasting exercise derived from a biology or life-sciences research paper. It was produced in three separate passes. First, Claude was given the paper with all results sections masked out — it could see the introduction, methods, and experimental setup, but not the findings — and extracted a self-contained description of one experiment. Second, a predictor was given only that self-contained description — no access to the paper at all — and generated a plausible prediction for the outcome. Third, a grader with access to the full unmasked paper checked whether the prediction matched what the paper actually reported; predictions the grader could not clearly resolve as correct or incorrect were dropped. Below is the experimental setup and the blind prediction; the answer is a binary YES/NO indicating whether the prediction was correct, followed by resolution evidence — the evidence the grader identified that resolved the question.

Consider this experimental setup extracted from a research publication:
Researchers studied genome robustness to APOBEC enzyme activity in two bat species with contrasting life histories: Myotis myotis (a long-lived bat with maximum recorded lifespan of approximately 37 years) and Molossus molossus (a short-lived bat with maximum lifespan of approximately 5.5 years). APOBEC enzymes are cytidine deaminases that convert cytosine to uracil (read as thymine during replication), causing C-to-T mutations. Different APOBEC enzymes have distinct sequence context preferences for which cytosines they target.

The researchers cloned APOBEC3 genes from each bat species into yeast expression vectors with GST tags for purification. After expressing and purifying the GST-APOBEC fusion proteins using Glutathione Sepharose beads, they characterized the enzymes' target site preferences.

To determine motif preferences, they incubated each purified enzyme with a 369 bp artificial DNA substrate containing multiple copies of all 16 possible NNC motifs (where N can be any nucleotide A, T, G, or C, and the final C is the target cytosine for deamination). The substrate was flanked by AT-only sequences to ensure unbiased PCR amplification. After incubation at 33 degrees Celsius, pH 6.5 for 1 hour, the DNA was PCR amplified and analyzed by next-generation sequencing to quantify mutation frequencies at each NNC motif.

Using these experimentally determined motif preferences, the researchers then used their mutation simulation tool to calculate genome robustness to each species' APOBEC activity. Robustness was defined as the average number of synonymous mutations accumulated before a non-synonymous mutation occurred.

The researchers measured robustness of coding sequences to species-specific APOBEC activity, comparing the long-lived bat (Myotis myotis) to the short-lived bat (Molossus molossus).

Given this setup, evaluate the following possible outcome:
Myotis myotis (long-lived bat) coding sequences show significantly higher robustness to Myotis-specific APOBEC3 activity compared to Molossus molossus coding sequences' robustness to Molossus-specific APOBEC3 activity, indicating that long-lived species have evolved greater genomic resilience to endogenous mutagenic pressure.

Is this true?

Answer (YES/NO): YES